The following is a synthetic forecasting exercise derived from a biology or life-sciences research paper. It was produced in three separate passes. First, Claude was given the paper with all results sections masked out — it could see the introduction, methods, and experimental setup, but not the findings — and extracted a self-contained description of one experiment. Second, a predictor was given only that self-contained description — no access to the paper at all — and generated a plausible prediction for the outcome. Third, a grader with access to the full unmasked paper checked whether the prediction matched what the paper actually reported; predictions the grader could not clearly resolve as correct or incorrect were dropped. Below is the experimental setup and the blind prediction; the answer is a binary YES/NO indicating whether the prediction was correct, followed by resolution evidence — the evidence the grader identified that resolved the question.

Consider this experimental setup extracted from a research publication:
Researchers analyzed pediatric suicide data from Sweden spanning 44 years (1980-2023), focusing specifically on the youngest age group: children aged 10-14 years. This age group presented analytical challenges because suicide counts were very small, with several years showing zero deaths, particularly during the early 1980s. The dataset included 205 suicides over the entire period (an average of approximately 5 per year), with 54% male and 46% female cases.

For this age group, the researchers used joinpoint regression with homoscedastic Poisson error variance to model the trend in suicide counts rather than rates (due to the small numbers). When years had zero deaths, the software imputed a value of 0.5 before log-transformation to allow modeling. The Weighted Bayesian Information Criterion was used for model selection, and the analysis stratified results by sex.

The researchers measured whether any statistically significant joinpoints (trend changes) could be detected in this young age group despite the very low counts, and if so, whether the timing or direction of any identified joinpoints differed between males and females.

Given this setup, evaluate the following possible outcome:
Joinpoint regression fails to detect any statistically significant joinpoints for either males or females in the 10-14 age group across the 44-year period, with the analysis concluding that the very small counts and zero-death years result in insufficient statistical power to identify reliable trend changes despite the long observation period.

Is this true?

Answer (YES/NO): NO